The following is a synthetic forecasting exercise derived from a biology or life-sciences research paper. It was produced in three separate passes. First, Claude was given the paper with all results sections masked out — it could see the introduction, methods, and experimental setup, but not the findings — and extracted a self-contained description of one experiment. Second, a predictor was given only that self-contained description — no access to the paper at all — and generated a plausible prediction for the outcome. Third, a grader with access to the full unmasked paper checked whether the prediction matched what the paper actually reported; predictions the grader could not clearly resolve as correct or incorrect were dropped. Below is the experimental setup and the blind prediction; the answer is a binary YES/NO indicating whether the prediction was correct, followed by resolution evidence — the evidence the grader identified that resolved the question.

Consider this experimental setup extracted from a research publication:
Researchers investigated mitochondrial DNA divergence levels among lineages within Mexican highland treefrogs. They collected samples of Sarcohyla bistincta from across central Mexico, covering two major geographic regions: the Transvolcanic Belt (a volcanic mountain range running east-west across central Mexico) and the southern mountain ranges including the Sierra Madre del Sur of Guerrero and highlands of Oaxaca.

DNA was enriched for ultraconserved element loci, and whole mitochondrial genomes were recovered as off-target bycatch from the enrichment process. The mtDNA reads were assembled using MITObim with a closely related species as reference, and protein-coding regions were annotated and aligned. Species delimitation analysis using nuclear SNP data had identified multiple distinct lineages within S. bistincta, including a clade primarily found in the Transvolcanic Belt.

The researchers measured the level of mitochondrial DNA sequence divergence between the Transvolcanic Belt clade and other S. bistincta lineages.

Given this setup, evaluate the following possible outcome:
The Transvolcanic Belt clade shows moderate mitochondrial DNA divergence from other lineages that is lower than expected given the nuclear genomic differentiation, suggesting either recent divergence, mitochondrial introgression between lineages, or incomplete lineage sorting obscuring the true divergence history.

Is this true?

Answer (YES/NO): NO